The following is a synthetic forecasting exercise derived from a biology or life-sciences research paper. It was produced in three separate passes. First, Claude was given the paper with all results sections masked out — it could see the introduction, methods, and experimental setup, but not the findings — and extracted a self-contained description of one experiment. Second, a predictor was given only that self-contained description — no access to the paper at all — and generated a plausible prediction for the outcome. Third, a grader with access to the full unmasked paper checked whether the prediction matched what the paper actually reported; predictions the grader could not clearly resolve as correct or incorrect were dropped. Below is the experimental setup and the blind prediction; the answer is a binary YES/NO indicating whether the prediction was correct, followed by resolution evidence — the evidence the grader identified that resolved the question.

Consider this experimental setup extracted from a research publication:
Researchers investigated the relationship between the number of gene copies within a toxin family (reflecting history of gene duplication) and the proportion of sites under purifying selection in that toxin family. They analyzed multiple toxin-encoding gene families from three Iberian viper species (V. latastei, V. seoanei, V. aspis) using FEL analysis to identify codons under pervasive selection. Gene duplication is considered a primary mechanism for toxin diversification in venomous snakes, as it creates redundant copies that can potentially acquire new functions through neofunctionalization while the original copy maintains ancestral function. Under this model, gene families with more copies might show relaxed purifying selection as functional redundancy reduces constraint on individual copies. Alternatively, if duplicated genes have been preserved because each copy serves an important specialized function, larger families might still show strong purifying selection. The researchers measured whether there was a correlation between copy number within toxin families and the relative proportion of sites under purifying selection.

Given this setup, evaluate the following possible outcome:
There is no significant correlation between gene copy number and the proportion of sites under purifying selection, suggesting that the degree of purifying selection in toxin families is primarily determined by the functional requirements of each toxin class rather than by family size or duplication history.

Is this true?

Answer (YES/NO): YES